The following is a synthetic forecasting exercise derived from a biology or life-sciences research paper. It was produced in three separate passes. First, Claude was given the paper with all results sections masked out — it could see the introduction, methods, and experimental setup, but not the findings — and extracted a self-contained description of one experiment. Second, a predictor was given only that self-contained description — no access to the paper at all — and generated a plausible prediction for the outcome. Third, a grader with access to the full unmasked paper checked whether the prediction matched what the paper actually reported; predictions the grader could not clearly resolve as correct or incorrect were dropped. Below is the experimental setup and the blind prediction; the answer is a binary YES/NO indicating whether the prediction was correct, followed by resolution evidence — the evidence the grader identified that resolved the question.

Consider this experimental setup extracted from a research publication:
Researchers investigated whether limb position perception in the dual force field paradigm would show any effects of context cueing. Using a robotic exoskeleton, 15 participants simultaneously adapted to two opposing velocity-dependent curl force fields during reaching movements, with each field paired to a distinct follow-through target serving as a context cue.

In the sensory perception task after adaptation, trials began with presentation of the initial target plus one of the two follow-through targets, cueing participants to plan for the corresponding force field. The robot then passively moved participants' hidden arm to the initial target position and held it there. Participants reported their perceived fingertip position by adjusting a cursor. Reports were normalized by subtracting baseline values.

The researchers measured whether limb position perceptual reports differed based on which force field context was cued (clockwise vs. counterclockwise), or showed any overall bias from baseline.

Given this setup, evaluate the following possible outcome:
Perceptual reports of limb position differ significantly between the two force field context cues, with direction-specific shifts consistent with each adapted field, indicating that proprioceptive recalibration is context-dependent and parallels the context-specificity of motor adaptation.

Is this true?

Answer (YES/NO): NO